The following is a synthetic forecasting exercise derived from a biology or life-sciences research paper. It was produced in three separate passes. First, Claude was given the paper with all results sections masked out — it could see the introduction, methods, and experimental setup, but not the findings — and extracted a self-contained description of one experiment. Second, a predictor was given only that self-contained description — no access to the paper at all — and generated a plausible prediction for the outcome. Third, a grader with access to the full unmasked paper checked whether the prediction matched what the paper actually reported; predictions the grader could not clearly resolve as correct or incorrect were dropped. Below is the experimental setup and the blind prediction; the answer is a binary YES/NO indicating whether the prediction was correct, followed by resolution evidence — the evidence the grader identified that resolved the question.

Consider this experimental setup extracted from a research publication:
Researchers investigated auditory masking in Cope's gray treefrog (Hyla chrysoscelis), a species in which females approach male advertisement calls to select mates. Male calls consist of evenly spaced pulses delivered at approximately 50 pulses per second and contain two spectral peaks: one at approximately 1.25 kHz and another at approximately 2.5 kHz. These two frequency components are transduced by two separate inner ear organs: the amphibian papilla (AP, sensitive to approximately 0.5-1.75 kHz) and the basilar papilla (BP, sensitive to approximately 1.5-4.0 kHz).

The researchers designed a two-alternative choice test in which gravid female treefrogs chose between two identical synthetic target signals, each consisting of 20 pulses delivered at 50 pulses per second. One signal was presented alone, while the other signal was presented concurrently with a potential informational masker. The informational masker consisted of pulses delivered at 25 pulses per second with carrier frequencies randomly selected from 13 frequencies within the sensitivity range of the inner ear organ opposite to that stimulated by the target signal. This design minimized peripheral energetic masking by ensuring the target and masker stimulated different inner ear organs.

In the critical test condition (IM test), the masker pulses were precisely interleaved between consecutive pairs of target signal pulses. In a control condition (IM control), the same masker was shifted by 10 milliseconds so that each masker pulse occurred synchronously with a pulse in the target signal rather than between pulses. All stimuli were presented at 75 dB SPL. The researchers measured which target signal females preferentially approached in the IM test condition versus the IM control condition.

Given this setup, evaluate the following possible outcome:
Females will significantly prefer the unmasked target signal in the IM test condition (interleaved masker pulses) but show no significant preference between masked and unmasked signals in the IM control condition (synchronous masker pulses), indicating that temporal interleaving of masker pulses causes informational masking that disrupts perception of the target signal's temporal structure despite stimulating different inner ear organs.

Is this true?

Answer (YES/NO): NO